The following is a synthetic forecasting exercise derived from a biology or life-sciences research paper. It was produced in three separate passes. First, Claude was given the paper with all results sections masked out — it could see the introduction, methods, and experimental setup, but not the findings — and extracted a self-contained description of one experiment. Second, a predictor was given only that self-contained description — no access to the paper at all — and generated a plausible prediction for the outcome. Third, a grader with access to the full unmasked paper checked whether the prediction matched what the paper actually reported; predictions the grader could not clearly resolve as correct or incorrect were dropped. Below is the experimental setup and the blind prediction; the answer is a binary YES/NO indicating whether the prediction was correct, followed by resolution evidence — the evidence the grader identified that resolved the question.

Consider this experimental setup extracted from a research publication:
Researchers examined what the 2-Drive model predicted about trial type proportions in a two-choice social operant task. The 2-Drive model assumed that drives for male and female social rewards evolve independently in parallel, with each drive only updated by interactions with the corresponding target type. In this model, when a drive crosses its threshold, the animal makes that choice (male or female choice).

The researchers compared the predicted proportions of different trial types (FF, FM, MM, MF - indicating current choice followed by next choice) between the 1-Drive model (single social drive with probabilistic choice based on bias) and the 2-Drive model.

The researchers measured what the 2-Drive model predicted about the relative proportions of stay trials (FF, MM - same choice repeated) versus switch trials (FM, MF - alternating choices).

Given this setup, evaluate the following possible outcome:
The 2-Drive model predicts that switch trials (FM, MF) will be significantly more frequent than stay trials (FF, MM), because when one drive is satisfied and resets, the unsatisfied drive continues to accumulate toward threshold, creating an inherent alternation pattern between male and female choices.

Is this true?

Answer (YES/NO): YES